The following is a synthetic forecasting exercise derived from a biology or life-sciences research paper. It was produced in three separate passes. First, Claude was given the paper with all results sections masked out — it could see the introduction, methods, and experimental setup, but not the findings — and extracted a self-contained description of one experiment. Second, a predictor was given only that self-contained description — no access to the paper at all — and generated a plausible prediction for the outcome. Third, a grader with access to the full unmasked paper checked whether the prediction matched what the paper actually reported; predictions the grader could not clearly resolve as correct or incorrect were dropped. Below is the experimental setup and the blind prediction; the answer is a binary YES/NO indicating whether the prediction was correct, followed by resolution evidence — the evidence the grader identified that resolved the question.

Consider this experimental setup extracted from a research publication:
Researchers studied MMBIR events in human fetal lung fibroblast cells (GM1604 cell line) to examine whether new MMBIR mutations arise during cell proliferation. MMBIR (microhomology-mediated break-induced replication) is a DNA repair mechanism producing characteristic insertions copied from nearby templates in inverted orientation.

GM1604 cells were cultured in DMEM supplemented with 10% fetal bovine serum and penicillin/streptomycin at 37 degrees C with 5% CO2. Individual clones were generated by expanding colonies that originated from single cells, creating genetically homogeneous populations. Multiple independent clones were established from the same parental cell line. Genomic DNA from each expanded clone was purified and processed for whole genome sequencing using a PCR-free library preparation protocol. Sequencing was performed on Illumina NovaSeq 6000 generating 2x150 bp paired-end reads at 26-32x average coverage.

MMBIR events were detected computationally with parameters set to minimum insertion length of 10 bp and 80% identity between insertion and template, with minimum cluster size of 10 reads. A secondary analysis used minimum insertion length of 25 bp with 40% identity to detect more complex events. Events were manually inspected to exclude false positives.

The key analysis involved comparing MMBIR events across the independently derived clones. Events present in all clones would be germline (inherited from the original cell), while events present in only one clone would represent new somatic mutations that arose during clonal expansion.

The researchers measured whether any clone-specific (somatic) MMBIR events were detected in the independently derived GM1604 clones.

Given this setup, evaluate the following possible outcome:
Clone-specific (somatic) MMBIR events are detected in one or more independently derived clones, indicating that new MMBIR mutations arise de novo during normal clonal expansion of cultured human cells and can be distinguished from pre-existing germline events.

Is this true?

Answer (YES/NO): NO